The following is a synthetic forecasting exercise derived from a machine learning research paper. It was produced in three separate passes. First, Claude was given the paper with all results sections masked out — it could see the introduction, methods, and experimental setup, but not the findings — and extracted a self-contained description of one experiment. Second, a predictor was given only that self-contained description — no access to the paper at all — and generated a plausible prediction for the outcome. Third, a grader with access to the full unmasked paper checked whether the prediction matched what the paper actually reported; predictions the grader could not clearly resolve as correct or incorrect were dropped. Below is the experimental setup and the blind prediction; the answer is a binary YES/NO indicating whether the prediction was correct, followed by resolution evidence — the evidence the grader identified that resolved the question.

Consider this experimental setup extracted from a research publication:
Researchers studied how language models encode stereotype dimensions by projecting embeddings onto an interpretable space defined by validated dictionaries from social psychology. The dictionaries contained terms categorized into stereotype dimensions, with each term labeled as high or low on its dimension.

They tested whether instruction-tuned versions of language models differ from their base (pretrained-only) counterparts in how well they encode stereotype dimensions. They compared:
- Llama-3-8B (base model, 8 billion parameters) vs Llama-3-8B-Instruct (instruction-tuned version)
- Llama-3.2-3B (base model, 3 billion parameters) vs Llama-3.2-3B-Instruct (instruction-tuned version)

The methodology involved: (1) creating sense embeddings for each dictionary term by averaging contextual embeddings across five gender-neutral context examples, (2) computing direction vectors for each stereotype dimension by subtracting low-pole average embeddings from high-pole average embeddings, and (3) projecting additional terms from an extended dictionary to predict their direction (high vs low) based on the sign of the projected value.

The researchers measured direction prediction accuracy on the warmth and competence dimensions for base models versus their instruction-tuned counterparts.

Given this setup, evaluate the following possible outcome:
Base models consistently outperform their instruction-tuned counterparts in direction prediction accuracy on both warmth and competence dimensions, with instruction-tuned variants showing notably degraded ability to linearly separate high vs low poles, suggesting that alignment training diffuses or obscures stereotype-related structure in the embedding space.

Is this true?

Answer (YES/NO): NO